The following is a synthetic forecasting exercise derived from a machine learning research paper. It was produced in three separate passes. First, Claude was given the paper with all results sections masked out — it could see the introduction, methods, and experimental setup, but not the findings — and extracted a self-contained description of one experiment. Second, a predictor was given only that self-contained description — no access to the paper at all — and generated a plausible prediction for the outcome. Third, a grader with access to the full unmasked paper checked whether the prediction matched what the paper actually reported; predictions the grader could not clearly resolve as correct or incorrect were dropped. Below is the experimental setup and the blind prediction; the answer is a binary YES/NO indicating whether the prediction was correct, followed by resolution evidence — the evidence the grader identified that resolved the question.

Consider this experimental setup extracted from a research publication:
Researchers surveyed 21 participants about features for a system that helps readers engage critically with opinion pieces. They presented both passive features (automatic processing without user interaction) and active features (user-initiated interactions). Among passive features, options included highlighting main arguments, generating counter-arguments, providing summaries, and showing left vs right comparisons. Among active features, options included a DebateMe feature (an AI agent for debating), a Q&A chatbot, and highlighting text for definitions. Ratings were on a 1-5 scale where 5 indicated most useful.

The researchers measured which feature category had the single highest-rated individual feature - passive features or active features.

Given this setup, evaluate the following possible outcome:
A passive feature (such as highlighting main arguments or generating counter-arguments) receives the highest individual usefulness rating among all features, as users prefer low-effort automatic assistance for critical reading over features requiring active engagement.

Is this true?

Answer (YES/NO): YES